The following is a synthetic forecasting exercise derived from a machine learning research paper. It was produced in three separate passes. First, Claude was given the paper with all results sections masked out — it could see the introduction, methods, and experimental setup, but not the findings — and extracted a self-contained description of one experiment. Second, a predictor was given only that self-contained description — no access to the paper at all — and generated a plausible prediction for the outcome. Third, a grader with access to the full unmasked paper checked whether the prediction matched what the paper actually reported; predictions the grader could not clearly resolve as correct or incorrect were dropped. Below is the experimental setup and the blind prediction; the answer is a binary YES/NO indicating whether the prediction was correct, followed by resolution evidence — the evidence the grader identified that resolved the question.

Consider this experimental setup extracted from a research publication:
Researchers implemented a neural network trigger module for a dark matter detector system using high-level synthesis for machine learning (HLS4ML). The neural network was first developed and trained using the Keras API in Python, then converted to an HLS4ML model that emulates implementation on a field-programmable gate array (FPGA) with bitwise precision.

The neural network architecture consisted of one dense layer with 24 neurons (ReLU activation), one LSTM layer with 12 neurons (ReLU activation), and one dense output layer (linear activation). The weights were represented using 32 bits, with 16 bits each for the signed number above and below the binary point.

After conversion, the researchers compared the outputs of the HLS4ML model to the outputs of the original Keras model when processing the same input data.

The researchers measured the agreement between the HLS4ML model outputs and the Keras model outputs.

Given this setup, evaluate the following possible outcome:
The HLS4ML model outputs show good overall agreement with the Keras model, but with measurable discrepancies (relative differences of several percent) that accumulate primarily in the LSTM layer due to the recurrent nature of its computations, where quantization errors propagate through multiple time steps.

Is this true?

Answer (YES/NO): NO